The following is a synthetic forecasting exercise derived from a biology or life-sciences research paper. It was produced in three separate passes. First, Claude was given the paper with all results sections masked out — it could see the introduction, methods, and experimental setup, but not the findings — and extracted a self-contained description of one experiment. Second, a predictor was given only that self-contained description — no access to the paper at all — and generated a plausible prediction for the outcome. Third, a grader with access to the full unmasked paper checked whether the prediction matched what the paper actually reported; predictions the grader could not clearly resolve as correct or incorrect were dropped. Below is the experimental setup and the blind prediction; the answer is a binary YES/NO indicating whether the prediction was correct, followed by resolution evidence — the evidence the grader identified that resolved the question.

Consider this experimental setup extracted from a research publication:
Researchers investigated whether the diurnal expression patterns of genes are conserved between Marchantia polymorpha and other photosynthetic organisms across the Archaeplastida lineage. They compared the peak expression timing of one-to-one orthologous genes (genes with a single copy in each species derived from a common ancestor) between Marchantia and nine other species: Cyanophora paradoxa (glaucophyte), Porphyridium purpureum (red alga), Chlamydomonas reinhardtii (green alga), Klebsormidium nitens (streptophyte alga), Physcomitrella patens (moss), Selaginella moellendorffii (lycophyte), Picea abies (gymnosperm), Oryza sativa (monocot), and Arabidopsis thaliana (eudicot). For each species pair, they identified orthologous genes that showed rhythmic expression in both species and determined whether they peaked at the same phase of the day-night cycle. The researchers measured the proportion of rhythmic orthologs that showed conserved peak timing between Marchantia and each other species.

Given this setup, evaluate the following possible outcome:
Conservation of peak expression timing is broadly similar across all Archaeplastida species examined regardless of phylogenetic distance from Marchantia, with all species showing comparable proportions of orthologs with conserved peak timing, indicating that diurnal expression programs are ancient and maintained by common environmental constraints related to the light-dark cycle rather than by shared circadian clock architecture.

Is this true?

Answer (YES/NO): NO